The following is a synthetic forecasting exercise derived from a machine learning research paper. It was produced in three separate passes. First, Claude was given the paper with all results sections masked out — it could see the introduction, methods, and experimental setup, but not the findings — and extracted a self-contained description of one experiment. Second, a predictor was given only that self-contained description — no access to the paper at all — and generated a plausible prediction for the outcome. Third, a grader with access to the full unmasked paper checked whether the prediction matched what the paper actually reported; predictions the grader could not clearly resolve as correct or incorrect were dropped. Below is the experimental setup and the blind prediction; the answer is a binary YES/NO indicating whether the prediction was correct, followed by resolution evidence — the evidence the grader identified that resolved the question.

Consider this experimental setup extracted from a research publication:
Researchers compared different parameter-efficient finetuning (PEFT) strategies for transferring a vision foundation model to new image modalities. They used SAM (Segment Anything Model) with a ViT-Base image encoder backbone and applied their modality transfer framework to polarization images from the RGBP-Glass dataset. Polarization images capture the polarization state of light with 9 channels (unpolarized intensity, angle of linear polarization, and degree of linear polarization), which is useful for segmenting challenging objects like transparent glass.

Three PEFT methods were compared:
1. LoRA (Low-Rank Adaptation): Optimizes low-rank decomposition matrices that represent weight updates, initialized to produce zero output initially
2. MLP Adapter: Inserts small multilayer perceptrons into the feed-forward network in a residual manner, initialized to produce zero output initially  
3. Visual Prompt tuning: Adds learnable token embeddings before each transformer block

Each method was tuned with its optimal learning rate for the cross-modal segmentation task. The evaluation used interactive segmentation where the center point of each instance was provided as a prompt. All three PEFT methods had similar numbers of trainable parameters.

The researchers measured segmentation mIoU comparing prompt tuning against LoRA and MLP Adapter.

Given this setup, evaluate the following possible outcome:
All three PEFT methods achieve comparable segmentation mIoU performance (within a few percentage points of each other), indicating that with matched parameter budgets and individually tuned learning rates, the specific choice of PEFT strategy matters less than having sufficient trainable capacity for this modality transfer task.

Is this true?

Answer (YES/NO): NO